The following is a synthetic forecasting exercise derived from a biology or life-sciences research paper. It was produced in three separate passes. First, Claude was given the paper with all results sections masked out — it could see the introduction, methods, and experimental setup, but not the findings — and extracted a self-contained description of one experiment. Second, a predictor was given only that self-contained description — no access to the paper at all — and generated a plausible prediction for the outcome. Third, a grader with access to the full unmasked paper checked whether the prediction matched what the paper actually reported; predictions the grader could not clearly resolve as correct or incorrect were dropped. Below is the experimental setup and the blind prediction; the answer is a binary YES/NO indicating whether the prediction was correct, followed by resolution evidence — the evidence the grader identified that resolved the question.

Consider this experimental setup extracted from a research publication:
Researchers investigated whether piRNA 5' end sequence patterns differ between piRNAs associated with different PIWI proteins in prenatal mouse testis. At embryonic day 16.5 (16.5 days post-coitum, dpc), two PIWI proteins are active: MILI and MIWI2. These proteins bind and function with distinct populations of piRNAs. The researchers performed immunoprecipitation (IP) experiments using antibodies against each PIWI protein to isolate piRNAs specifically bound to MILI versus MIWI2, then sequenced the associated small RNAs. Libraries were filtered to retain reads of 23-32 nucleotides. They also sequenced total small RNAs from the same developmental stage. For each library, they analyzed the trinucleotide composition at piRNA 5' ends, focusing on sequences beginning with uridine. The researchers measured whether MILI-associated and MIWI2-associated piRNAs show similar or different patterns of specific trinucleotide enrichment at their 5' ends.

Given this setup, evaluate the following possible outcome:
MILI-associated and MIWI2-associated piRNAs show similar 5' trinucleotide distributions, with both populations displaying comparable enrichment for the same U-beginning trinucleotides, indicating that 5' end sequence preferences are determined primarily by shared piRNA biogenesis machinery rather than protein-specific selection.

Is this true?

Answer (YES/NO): YES